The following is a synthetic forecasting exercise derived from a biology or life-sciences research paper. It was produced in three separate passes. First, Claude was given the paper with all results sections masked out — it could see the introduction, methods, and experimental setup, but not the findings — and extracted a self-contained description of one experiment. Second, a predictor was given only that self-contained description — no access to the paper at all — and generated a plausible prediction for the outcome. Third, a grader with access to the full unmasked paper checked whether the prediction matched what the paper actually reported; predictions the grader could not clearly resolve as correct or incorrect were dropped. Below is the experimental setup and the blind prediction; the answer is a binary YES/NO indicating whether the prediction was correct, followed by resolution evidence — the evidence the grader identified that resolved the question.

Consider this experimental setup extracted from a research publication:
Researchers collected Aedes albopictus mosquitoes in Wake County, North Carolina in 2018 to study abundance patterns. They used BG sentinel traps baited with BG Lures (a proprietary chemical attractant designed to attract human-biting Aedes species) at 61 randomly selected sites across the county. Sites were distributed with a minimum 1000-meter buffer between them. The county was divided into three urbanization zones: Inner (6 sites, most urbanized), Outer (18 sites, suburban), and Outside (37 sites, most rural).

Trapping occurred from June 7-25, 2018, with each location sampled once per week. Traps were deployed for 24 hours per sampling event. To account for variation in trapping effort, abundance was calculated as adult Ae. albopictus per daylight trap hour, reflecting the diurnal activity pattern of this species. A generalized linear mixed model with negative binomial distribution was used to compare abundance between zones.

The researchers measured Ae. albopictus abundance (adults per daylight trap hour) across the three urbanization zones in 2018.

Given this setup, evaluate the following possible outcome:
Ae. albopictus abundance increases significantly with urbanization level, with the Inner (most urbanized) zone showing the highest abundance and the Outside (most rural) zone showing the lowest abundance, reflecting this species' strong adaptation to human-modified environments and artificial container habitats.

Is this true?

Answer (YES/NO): NO